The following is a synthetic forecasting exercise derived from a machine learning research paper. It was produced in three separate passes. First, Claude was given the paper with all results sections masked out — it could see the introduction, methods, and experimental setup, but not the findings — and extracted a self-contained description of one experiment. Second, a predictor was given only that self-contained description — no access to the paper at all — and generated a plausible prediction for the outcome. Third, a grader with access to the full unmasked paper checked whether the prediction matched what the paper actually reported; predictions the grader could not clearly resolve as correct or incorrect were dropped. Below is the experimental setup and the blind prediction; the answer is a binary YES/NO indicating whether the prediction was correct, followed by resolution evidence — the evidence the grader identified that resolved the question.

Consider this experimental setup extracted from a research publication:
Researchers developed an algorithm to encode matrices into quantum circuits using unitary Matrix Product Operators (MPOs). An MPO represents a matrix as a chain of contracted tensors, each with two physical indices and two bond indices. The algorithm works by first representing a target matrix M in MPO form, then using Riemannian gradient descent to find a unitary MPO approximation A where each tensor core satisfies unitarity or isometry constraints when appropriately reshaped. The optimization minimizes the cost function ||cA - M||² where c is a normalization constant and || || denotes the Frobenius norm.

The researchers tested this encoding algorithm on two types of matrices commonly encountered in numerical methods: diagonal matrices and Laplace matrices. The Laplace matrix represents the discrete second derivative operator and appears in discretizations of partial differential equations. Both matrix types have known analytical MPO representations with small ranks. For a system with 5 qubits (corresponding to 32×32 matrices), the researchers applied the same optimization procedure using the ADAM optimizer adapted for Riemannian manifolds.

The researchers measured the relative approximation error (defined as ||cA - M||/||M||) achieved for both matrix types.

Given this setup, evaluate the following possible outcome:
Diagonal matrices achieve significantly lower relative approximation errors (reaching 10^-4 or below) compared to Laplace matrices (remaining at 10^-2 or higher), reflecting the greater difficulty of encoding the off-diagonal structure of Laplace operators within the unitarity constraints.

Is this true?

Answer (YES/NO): NO